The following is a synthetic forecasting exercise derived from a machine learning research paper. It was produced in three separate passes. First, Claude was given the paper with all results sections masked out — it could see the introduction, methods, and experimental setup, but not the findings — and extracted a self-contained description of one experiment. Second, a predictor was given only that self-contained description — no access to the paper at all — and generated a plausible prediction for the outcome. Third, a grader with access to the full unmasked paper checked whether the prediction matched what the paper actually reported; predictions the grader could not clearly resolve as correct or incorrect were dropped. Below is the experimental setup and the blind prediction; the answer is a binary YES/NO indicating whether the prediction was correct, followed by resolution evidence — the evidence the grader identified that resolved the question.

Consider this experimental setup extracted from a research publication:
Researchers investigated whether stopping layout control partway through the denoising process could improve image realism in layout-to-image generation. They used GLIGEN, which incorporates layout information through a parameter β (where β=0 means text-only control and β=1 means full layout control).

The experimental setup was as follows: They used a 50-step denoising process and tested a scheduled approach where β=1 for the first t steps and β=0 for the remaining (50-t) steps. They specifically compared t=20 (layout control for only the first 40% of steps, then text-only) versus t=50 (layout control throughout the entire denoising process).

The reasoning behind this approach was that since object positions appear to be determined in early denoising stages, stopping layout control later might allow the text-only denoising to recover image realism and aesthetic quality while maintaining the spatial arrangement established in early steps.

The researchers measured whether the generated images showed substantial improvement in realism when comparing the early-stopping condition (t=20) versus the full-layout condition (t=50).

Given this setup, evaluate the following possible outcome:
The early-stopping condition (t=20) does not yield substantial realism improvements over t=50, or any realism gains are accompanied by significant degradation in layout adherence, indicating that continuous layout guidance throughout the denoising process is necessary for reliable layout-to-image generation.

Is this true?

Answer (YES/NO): NO